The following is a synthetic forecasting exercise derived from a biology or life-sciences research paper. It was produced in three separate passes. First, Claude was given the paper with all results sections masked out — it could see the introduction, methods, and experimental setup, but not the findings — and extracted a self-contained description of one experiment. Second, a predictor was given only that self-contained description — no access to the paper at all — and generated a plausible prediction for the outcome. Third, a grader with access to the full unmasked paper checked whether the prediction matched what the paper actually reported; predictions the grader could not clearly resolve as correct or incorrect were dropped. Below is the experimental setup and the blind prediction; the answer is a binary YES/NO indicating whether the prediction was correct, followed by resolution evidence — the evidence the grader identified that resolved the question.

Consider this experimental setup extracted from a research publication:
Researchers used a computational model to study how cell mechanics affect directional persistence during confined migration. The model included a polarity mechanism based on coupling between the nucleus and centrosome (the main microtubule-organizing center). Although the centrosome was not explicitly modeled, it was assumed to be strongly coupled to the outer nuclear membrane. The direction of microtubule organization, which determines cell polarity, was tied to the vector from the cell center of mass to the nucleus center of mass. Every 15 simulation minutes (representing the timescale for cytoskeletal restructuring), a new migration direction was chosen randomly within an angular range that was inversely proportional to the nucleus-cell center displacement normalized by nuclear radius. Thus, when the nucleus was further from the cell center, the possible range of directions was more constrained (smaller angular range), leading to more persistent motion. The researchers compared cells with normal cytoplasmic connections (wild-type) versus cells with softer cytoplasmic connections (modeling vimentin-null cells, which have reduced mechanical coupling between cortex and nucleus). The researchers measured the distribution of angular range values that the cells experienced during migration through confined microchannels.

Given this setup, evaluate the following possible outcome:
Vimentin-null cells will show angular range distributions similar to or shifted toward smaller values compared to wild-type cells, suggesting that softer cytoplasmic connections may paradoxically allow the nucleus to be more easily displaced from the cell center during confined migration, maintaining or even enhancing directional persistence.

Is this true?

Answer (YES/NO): YES